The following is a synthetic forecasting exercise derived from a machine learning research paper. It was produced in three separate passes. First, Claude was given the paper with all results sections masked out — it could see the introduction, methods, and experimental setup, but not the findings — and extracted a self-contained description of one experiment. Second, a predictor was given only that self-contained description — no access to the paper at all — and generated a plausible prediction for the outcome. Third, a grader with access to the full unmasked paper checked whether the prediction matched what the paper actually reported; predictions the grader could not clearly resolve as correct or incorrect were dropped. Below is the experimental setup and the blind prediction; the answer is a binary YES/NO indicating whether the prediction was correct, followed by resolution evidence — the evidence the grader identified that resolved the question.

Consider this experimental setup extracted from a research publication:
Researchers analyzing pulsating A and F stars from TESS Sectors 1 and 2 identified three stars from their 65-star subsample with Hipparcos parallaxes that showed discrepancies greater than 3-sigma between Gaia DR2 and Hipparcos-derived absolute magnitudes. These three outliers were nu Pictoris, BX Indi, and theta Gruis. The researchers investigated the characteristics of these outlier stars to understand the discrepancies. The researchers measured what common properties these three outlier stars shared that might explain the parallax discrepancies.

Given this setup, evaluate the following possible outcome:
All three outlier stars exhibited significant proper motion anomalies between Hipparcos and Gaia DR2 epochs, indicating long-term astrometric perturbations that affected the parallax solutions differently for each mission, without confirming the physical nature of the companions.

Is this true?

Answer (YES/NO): NO